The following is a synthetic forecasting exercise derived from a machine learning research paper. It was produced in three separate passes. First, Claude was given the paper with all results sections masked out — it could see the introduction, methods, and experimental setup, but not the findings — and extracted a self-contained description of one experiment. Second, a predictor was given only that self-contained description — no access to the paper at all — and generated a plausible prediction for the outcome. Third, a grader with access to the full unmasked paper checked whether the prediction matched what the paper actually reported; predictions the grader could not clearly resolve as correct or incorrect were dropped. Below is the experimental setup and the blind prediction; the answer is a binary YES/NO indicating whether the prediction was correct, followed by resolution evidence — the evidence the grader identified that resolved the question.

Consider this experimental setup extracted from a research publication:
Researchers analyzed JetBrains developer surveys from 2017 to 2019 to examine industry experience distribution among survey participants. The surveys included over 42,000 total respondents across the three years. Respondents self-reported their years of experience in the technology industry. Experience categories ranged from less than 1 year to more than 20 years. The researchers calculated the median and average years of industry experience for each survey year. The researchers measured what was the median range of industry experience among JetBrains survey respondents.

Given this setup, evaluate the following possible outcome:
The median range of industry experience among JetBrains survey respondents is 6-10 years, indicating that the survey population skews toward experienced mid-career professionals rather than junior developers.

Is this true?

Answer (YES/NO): NO